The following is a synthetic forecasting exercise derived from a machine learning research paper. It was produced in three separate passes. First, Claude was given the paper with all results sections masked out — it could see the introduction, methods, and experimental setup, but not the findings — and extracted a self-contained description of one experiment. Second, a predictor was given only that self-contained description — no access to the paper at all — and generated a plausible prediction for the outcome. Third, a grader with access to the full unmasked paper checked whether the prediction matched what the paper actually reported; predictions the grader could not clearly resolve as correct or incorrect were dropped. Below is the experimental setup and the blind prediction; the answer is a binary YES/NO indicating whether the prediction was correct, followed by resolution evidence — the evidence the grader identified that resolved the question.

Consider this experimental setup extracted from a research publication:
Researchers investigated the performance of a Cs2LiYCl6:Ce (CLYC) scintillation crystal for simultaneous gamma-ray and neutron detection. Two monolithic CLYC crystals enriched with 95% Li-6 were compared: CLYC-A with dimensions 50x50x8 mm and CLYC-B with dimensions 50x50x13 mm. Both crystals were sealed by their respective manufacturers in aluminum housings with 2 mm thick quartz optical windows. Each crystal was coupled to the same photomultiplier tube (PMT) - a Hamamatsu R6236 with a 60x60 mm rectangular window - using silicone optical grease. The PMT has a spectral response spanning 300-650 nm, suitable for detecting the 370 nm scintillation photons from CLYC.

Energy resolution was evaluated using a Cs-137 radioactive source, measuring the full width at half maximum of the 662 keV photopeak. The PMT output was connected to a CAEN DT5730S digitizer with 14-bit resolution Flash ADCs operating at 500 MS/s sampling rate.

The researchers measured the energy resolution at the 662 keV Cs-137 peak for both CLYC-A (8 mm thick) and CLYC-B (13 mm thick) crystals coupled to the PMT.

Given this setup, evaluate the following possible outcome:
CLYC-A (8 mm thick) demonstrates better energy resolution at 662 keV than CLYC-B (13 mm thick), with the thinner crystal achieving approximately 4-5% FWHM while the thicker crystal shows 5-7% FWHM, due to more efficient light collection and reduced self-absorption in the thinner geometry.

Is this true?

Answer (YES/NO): NO